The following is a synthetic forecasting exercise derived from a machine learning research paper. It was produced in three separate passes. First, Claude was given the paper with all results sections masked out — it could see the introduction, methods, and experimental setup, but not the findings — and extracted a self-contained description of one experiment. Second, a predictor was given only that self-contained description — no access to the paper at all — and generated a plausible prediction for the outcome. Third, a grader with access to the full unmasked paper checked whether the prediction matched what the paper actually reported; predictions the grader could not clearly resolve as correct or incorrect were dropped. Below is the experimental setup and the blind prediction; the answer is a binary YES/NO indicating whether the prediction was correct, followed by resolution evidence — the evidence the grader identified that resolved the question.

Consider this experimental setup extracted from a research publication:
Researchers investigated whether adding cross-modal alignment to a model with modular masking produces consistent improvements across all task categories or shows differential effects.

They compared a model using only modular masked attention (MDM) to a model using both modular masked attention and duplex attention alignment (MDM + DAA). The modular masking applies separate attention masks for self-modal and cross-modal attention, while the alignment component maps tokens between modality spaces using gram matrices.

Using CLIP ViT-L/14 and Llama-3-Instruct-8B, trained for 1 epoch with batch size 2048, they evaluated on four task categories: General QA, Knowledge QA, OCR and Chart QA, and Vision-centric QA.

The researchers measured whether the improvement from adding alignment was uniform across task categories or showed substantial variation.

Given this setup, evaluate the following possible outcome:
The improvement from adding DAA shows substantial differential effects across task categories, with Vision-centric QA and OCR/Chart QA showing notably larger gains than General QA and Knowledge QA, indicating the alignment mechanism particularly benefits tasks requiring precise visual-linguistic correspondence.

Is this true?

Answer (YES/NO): YES